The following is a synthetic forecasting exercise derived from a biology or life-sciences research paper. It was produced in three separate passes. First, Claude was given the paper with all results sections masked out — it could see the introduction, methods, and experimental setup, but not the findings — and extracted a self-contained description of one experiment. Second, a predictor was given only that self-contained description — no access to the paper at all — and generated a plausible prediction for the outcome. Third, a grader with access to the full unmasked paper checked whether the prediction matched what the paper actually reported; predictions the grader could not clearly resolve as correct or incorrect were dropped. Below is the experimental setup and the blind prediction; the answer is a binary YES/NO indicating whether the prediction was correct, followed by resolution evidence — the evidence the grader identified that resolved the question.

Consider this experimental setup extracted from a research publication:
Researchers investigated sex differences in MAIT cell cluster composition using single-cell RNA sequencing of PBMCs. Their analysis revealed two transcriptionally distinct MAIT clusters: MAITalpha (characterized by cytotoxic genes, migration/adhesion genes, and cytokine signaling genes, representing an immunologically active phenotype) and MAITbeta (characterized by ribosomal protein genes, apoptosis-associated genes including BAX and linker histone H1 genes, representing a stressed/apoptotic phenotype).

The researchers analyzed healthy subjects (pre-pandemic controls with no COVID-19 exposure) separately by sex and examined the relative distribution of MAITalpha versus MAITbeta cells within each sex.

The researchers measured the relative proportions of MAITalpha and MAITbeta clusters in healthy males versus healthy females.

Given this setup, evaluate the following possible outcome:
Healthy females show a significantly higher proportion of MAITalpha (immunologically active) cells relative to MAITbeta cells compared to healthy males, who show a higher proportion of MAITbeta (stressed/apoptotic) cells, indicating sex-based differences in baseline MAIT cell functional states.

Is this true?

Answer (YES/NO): YES